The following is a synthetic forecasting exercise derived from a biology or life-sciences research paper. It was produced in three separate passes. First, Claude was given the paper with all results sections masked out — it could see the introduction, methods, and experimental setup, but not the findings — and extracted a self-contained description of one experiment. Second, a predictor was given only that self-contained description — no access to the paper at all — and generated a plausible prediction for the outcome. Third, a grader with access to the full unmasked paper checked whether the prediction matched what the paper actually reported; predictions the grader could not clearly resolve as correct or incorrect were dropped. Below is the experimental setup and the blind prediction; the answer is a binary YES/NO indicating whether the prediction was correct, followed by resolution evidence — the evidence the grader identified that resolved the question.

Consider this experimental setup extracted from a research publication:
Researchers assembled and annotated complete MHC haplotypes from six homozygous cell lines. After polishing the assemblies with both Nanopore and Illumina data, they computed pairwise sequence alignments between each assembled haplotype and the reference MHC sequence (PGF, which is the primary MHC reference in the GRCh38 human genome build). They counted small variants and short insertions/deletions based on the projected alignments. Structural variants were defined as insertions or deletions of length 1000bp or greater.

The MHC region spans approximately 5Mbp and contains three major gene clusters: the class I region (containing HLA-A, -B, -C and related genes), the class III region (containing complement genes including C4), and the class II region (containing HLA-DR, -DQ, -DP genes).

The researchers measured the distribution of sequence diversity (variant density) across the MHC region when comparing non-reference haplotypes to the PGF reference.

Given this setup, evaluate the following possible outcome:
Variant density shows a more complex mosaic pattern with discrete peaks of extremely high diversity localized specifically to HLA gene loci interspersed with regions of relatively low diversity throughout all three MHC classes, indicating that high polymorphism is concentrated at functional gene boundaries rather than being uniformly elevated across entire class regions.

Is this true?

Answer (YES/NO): NO